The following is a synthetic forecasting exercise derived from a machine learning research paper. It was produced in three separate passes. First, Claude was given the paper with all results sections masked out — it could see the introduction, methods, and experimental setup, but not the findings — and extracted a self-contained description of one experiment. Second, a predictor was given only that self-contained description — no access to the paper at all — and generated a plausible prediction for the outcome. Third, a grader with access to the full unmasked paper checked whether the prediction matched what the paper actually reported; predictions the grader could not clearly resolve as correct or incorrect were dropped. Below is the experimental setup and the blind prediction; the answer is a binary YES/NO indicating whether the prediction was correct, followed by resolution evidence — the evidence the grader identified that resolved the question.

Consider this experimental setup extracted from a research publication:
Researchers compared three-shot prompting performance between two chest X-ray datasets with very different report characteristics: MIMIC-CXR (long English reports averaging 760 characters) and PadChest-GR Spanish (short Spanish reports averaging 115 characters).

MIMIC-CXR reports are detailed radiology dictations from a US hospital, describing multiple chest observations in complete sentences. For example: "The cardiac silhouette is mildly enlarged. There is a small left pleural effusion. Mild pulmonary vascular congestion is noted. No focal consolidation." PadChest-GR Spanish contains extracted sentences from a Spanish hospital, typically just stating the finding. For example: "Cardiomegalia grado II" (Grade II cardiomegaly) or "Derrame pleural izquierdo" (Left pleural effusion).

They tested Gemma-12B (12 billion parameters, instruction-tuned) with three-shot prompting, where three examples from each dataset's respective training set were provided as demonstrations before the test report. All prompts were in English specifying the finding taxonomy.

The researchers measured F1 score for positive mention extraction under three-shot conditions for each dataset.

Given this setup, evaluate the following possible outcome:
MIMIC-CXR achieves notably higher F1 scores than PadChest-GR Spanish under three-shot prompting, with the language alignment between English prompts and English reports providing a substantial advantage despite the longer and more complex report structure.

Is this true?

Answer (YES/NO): NO